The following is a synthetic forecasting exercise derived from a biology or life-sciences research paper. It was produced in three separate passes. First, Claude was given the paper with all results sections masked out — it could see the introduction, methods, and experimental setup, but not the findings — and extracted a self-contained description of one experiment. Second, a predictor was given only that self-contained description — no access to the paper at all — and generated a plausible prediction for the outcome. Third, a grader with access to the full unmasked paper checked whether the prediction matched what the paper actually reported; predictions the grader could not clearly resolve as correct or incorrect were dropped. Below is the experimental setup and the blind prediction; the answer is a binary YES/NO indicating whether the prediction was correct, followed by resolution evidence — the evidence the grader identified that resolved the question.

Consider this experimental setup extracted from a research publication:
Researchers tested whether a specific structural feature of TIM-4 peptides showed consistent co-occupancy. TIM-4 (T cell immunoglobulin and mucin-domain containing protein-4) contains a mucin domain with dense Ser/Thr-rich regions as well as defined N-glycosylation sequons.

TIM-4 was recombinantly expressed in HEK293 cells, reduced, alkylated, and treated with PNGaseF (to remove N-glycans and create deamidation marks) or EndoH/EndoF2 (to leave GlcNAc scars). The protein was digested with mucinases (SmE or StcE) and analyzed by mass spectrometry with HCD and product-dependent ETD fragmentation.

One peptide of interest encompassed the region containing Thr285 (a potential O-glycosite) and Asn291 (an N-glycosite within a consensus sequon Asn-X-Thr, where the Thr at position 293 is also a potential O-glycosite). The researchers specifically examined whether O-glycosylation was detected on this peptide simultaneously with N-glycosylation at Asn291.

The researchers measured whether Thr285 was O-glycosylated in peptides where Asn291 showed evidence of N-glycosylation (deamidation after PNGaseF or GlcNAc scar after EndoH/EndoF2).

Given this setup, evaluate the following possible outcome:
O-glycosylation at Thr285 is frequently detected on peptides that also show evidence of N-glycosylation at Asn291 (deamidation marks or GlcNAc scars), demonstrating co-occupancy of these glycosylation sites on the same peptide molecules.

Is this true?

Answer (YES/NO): YES